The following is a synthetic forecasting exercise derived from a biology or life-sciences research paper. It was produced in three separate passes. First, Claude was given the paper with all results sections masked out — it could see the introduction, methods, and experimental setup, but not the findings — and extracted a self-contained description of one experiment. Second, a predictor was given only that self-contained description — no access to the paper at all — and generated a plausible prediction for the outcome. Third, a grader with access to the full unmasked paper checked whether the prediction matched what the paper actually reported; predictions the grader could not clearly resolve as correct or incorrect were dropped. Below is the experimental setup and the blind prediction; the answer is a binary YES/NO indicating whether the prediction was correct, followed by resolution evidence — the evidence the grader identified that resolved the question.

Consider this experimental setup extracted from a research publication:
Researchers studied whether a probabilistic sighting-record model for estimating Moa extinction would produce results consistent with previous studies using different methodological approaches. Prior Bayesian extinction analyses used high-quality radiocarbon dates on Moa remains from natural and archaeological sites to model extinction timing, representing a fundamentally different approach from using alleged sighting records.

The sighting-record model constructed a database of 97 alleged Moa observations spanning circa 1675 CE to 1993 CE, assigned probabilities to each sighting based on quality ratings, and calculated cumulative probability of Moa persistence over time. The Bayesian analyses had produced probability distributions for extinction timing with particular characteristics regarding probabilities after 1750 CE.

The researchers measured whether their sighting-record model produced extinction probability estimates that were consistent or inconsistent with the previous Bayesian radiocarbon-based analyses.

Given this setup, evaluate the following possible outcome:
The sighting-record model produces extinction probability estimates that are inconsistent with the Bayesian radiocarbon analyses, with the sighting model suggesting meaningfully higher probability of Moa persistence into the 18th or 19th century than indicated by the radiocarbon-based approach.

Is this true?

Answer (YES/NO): NO